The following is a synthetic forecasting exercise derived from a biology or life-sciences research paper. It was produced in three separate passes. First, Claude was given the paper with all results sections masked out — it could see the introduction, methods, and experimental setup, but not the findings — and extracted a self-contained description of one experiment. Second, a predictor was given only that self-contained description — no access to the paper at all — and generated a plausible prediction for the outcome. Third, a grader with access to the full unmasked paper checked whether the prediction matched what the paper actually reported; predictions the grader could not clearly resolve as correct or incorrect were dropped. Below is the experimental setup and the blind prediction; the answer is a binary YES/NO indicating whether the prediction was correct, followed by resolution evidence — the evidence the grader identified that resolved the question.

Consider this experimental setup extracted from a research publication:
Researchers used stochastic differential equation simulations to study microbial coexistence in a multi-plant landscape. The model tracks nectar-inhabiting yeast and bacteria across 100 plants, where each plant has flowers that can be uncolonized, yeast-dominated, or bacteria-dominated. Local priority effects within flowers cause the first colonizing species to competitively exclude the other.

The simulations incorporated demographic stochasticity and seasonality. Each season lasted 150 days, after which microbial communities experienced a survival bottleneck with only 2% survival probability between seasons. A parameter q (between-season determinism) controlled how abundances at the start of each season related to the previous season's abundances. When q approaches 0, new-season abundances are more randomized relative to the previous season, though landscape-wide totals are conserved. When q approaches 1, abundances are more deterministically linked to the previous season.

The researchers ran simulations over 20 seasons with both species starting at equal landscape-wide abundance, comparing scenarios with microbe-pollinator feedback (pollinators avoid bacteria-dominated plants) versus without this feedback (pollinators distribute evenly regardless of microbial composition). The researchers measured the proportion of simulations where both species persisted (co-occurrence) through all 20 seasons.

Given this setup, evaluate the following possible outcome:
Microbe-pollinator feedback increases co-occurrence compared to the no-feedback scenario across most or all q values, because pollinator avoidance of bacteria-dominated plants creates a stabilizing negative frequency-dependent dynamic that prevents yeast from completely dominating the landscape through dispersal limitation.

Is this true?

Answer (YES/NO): YES